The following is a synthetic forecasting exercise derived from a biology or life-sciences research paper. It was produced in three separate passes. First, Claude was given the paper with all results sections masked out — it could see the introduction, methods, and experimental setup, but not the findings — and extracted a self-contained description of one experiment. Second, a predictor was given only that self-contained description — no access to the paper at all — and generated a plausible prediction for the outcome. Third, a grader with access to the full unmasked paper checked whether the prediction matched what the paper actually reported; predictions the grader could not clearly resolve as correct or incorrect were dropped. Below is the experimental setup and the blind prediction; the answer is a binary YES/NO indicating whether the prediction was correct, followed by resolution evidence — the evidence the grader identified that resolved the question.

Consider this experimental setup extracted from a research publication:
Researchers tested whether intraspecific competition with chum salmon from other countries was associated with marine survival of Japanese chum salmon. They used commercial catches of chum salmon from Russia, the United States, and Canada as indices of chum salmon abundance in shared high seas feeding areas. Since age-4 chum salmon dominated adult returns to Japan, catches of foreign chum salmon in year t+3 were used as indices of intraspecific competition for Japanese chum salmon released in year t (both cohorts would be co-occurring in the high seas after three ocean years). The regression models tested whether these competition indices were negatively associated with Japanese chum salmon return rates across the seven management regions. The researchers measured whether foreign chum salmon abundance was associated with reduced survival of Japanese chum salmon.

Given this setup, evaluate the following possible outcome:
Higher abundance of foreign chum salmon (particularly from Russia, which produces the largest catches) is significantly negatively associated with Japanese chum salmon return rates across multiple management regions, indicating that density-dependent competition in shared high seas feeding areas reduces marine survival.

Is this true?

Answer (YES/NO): NO